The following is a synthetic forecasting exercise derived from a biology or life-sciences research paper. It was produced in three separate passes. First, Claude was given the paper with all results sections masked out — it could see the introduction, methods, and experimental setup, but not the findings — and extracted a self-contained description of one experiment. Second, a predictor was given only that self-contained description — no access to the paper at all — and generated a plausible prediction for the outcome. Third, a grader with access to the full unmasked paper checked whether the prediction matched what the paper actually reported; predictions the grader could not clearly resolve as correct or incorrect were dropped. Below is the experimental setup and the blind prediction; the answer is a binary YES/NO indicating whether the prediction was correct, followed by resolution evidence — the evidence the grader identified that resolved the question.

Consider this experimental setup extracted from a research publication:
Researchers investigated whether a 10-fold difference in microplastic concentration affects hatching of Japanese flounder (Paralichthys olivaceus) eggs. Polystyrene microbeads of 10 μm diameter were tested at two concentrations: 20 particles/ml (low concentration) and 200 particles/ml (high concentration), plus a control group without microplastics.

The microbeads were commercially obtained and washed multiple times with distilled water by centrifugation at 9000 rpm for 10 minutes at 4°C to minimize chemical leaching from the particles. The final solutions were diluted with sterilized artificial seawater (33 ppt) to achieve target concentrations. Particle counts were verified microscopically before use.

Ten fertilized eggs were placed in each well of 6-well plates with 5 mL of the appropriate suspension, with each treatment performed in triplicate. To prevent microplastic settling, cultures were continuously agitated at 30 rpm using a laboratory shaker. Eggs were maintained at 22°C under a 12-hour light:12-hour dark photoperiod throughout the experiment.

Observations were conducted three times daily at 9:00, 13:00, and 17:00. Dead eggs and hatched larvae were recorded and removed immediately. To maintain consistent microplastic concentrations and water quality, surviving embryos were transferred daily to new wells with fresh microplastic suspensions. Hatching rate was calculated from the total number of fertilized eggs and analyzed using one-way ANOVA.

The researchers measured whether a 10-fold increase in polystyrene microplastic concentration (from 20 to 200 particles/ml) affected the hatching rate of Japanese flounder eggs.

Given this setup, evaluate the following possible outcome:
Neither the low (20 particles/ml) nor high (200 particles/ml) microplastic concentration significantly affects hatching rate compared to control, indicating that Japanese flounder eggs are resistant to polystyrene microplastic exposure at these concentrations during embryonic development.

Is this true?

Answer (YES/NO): YES